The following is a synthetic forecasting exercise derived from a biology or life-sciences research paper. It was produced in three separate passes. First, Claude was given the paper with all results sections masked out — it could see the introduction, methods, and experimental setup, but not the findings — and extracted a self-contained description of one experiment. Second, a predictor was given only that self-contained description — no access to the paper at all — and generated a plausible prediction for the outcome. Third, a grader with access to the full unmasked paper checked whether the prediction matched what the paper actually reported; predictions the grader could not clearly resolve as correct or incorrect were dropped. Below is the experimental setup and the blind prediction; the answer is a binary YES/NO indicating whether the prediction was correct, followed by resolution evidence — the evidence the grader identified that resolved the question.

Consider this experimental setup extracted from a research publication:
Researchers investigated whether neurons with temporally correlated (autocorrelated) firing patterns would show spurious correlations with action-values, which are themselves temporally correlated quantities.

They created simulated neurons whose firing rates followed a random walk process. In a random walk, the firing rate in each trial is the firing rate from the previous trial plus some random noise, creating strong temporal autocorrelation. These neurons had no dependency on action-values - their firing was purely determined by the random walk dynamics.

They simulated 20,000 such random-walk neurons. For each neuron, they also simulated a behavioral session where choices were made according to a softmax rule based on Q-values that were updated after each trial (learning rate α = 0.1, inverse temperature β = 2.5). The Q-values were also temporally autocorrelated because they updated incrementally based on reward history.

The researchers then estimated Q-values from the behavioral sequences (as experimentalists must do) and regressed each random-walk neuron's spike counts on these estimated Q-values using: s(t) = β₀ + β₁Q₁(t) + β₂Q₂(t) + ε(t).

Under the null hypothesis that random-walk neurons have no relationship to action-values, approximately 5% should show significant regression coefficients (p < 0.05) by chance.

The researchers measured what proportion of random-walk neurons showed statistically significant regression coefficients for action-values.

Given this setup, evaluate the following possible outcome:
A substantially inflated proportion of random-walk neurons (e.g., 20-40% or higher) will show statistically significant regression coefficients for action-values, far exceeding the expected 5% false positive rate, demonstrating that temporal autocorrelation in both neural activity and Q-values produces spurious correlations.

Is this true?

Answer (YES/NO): YES